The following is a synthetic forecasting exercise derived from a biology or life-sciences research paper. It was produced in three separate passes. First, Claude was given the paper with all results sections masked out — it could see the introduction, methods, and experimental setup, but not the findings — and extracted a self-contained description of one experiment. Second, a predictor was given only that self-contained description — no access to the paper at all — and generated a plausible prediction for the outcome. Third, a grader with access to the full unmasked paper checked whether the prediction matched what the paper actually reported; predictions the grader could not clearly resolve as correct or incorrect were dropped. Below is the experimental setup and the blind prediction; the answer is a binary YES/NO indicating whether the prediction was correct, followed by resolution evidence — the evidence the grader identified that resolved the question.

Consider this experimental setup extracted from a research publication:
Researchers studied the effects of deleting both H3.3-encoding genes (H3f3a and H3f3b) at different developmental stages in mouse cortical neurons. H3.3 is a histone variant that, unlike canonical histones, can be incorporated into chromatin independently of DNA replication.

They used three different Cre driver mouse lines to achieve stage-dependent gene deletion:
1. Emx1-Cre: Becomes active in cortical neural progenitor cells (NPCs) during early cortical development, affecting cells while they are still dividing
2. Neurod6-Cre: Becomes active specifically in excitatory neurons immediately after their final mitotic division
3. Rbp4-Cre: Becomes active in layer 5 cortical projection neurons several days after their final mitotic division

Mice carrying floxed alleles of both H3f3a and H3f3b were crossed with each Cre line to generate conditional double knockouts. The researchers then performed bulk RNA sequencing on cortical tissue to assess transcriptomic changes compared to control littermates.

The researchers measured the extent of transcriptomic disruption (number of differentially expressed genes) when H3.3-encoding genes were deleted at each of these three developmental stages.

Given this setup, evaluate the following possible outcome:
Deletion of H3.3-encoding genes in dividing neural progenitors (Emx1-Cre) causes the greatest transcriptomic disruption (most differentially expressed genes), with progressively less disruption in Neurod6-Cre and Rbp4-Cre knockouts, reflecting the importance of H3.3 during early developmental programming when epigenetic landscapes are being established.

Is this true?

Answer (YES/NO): NO